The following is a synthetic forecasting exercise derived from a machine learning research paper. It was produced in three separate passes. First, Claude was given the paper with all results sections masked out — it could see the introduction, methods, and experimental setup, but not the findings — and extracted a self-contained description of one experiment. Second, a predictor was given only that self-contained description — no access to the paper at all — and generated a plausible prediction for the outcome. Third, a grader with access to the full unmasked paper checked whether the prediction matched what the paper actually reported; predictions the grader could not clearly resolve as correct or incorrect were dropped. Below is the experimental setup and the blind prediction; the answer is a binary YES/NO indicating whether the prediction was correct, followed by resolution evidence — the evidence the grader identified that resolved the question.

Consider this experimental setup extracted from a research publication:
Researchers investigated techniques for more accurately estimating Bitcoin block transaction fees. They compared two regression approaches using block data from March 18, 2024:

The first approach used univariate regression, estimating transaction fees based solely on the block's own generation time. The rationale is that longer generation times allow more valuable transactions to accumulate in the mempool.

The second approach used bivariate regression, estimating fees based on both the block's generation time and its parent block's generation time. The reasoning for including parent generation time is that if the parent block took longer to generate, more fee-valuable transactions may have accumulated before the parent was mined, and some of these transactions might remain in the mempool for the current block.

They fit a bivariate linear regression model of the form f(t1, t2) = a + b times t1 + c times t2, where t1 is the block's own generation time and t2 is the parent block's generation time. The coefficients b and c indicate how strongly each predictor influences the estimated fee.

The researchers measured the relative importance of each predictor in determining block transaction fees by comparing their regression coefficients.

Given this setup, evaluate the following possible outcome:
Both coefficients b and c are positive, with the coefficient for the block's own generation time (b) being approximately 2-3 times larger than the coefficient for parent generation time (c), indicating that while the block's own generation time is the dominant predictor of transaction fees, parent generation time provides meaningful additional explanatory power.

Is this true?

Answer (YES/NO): NO